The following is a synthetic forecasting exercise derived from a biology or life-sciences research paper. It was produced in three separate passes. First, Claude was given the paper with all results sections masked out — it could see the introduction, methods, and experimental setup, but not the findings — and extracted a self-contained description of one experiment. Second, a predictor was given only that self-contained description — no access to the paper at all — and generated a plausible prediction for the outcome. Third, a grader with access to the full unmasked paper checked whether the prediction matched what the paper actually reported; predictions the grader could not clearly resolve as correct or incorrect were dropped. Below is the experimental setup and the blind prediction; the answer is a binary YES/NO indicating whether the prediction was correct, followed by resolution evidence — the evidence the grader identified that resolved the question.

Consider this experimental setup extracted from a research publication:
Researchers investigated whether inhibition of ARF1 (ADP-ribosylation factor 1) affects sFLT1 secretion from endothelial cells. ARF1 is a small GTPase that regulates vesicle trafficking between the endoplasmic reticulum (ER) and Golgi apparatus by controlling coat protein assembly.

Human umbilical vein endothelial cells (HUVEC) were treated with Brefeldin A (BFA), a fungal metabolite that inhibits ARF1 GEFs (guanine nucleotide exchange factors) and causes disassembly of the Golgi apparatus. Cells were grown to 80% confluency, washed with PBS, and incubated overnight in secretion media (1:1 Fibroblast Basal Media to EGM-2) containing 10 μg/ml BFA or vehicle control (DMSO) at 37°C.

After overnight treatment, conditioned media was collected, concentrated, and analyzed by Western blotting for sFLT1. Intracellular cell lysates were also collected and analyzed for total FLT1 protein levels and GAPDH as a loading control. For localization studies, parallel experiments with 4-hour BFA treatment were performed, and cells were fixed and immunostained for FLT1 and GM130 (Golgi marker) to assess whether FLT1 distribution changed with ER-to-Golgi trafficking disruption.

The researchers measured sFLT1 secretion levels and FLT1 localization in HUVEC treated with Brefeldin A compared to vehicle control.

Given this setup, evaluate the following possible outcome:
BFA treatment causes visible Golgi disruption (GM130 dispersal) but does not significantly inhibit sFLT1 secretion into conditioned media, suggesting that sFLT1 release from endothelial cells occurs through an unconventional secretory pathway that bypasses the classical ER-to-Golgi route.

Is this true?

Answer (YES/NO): NO